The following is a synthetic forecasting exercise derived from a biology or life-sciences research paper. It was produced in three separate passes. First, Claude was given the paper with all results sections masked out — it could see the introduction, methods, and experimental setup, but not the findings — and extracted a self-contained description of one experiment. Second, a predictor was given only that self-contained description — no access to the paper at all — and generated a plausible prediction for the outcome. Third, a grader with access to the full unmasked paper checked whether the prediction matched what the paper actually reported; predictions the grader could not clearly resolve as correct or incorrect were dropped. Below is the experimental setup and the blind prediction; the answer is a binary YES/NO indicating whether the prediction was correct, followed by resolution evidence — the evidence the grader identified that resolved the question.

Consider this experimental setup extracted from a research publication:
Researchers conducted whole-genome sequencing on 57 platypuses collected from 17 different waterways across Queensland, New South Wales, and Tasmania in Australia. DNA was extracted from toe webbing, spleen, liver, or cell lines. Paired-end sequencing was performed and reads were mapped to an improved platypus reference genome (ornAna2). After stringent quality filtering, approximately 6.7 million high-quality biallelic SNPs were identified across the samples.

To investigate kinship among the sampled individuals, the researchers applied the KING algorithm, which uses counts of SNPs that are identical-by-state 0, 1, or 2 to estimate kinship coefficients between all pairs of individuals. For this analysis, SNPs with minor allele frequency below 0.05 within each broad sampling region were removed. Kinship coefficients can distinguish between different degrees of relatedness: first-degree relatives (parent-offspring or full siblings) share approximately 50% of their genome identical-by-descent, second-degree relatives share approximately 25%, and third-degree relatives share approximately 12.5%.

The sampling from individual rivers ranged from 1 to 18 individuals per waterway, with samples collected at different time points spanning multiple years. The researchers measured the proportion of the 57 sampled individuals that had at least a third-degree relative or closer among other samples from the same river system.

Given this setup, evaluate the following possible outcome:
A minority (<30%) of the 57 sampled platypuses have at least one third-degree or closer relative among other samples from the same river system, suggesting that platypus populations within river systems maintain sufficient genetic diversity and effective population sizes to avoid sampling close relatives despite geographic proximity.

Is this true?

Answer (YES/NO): NO